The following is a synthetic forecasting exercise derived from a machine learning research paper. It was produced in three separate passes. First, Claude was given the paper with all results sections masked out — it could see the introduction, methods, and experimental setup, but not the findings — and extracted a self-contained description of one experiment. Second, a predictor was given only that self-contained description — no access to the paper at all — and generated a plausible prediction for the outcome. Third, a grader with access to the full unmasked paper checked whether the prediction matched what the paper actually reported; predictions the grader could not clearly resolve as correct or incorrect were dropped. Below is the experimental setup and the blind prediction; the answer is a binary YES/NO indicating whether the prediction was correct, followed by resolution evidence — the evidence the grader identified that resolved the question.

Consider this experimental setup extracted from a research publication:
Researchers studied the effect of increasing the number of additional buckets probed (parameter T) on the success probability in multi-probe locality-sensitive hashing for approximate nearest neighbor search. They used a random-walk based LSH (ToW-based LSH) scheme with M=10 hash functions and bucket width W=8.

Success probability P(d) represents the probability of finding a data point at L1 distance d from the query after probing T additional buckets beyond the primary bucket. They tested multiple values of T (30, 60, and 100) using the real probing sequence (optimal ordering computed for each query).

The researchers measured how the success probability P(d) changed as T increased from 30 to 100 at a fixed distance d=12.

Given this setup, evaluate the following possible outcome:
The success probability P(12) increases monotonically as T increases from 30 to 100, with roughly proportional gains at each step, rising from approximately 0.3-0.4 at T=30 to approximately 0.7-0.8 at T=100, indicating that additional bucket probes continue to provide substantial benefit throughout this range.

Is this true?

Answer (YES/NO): NO